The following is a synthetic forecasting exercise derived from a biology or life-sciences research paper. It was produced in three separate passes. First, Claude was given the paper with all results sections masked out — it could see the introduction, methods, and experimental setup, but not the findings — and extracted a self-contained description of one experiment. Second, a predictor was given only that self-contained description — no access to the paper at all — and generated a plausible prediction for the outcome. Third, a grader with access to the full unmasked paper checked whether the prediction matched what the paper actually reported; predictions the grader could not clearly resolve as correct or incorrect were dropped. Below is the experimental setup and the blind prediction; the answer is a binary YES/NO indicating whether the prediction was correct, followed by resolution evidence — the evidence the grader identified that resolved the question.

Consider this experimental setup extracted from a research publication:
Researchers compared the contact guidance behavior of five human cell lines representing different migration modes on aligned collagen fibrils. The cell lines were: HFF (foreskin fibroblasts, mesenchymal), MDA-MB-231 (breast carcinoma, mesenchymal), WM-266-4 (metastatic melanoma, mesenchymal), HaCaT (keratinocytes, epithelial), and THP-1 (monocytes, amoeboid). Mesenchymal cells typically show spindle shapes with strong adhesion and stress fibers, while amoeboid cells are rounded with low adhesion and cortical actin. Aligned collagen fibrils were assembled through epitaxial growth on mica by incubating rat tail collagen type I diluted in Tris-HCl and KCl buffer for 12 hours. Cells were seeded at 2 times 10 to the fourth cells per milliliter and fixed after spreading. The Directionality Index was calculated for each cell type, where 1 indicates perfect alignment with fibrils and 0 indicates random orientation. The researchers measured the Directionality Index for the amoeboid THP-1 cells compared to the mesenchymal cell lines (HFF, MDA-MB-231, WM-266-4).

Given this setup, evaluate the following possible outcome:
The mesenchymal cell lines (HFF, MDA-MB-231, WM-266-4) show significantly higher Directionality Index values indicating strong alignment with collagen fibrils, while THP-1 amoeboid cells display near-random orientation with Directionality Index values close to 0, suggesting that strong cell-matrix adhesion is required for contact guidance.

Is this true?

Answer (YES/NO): NO